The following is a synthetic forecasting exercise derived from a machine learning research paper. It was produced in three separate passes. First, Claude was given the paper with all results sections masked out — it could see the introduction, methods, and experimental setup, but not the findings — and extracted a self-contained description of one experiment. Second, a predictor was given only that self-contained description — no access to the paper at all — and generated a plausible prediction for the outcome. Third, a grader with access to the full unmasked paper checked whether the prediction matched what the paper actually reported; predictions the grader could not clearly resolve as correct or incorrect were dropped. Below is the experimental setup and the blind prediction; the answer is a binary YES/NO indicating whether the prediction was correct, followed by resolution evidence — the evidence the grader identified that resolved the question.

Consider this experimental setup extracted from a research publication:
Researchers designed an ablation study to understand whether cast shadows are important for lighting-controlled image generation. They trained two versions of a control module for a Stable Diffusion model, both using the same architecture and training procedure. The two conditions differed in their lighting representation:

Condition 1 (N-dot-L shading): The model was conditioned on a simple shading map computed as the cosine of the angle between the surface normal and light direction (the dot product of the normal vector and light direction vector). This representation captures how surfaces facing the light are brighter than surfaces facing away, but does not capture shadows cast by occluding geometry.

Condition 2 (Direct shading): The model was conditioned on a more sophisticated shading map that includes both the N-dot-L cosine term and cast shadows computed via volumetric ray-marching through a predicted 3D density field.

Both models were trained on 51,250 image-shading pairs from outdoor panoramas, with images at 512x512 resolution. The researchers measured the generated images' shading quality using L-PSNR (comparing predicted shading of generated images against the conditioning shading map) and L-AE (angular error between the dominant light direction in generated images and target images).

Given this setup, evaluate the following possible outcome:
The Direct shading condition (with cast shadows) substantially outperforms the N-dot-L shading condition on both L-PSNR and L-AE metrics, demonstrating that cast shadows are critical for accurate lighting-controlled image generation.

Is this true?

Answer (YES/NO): YES